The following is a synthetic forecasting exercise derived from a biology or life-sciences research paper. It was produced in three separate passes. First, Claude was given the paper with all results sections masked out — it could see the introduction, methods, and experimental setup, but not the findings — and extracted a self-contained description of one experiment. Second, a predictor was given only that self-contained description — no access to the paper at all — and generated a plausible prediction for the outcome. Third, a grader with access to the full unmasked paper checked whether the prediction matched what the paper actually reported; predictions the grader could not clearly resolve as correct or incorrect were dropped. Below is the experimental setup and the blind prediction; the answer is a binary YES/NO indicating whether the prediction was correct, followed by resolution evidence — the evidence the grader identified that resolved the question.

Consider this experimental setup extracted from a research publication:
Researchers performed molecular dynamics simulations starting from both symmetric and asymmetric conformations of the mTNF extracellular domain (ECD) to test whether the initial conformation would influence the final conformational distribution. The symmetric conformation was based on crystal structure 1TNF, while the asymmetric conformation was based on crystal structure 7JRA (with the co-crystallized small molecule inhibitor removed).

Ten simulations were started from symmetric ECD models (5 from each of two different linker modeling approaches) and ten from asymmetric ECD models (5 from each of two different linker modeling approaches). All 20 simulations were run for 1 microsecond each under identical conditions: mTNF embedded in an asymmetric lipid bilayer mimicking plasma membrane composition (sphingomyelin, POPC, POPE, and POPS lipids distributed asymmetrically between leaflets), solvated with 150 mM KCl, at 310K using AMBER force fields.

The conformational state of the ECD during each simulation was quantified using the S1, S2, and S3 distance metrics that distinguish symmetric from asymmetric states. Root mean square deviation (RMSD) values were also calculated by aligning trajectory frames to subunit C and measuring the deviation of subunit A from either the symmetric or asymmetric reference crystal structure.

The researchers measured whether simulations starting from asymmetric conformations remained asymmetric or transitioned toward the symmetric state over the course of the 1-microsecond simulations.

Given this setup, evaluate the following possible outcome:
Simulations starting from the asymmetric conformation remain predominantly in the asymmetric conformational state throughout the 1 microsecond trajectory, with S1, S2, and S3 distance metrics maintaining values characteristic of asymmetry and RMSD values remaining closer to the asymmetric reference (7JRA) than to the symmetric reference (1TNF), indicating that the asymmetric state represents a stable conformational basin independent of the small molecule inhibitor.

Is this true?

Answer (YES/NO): NO